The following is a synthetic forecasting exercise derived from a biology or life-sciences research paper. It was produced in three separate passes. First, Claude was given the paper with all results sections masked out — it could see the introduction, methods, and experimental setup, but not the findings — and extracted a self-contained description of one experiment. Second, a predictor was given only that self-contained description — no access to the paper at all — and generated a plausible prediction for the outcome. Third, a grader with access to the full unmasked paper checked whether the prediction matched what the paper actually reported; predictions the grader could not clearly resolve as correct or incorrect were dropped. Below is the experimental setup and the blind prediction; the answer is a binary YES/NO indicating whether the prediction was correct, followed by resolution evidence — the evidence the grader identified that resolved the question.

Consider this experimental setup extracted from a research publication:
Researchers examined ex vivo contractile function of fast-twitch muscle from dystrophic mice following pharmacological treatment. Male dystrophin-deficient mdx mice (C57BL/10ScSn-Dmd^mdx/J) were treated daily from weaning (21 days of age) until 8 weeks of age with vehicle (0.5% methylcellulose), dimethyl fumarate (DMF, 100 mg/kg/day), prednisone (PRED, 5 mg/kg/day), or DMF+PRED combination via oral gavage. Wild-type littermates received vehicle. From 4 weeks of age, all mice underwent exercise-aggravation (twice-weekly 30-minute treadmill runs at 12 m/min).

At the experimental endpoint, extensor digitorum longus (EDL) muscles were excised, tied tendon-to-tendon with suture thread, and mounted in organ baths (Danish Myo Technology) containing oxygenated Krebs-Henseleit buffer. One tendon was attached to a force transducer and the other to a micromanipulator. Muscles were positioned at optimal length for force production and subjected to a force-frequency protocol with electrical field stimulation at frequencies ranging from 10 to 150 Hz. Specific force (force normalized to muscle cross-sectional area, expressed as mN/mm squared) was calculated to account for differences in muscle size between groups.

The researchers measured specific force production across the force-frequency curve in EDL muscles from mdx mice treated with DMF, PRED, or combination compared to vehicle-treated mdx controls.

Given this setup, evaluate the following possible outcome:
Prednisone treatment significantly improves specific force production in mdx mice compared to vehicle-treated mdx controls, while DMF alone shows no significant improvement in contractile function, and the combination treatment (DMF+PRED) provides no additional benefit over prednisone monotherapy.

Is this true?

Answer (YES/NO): NO